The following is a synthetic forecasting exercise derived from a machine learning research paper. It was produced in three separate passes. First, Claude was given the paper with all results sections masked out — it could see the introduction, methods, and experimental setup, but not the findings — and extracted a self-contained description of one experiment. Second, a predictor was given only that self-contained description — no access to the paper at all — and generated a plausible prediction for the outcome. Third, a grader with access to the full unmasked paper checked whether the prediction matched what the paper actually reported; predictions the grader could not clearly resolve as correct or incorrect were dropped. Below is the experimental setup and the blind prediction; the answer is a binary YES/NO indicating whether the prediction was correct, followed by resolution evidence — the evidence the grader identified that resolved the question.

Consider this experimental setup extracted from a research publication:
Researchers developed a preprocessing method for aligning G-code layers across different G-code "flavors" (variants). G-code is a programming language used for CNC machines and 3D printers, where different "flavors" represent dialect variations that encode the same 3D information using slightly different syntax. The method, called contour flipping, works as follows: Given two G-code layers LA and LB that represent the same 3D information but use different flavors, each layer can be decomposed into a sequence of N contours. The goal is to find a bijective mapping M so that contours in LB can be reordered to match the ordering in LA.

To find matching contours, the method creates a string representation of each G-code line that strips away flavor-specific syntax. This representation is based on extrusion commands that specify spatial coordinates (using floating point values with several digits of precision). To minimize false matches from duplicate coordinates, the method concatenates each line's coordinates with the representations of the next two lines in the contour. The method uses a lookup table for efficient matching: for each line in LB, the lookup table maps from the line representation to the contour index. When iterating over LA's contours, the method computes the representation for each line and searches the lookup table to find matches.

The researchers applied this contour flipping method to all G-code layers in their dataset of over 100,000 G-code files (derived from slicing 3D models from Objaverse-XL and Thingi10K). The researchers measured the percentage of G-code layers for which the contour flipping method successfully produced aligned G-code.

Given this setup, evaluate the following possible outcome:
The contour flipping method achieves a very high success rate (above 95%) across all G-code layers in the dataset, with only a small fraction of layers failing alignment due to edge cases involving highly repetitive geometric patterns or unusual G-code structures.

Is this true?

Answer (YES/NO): YES